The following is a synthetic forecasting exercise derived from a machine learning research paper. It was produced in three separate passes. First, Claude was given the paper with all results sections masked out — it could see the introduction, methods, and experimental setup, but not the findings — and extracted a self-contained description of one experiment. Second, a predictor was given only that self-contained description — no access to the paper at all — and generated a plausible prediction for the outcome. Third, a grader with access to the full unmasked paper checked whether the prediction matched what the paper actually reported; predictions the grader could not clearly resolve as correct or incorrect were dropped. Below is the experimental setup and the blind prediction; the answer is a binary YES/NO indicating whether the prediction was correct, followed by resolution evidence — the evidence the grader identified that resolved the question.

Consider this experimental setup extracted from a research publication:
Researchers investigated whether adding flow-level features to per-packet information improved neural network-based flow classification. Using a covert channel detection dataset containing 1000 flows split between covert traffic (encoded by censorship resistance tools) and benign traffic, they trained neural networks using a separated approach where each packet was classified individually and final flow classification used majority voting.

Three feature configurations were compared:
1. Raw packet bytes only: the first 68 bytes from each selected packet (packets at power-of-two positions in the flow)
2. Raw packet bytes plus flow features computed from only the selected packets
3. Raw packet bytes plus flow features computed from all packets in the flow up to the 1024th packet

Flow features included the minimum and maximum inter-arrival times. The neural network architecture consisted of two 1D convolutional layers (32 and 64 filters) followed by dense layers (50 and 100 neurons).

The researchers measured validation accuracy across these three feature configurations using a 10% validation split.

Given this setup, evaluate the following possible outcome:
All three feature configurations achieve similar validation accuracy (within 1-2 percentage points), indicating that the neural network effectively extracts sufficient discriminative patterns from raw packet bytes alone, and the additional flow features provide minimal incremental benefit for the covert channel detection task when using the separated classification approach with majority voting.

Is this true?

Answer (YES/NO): YES